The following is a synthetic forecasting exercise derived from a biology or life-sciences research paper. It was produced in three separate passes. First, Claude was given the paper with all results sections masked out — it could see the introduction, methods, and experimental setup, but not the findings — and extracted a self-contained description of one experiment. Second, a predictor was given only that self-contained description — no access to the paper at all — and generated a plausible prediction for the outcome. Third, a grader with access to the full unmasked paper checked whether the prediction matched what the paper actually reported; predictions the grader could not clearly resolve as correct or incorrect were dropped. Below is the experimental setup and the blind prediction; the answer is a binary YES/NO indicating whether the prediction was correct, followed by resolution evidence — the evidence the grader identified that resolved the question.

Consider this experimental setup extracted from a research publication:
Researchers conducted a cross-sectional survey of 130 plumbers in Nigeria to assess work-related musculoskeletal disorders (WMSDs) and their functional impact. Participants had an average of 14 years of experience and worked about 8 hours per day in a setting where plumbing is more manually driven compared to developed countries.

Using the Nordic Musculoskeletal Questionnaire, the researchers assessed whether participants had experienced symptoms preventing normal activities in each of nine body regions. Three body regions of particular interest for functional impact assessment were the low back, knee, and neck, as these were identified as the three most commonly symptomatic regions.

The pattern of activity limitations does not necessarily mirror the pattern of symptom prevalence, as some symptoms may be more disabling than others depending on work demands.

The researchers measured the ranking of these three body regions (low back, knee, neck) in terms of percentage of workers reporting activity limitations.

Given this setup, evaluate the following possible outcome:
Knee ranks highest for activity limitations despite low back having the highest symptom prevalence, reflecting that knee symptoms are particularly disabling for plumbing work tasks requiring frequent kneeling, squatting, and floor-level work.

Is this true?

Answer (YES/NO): NO